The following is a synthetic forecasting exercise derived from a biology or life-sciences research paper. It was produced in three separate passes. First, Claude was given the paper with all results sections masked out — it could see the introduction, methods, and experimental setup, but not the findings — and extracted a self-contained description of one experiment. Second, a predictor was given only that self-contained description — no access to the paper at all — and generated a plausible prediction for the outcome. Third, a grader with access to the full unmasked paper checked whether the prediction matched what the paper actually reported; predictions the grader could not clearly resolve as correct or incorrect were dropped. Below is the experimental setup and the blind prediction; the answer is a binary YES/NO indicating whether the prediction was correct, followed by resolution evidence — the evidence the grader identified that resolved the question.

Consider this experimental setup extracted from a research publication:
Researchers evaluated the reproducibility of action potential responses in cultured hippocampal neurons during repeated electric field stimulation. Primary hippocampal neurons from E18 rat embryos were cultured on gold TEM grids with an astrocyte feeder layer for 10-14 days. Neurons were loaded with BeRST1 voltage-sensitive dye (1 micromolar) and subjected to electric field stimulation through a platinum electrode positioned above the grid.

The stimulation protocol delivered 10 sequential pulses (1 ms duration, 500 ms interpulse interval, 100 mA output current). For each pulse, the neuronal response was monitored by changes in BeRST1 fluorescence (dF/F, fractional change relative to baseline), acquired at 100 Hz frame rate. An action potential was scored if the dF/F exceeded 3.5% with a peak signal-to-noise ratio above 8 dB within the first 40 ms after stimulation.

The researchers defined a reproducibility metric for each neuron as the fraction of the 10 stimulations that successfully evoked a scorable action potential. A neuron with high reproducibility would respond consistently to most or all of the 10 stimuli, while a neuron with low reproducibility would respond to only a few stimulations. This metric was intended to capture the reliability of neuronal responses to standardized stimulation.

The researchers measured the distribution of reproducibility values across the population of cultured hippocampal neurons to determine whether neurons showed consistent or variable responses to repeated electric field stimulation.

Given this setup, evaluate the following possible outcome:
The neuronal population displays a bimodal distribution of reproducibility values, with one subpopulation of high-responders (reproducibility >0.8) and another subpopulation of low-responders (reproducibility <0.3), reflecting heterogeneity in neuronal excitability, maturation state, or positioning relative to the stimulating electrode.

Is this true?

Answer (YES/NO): NO